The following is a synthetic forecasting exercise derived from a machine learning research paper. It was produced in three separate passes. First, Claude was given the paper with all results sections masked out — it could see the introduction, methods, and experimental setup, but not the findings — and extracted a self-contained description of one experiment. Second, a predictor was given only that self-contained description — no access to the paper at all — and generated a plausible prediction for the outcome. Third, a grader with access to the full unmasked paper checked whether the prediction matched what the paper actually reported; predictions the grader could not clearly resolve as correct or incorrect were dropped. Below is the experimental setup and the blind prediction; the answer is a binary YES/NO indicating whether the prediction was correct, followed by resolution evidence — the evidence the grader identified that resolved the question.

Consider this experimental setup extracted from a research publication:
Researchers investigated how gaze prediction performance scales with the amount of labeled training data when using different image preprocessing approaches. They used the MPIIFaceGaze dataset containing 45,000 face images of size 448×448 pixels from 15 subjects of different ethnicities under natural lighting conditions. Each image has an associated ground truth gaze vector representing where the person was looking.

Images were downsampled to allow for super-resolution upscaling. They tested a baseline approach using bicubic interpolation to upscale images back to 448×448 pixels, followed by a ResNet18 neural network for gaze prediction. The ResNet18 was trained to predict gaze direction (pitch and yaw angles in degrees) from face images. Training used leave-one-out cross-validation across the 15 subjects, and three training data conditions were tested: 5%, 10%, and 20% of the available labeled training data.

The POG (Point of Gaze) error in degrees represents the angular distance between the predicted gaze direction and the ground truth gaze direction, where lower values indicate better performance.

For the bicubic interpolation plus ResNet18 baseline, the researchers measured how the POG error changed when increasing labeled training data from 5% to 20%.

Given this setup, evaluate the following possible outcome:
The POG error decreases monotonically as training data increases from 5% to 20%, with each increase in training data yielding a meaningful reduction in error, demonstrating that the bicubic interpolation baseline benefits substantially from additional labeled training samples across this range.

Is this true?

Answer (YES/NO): NO